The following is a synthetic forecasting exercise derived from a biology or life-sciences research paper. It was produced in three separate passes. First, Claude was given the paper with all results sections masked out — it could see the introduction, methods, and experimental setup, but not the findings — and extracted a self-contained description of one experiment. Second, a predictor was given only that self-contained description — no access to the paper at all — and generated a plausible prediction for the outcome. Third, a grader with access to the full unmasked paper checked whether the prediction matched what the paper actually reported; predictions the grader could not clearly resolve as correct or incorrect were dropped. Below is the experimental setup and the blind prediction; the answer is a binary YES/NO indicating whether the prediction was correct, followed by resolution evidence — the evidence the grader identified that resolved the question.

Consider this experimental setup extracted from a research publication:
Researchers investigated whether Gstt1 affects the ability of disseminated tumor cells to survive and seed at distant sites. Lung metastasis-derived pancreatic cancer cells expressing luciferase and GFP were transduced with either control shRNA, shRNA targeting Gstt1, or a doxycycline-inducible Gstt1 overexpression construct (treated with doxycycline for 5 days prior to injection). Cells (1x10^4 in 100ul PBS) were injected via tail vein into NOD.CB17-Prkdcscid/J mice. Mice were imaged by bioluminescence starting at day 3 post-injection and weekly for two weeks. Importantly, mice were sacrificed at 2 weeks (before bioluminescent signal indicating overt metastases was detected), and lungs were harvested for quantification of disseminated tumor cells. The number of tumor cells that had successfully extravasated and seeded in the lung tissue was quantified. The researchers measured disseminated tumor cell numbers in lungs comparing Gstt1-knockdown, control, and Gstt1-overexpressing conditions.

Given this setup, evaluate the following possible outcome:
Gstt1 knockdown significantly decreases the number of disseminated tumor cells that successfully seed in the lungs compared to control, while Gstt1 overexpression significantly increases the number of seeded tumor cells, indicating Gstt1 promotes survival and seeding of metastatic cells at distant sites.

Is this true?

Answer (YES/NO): YES